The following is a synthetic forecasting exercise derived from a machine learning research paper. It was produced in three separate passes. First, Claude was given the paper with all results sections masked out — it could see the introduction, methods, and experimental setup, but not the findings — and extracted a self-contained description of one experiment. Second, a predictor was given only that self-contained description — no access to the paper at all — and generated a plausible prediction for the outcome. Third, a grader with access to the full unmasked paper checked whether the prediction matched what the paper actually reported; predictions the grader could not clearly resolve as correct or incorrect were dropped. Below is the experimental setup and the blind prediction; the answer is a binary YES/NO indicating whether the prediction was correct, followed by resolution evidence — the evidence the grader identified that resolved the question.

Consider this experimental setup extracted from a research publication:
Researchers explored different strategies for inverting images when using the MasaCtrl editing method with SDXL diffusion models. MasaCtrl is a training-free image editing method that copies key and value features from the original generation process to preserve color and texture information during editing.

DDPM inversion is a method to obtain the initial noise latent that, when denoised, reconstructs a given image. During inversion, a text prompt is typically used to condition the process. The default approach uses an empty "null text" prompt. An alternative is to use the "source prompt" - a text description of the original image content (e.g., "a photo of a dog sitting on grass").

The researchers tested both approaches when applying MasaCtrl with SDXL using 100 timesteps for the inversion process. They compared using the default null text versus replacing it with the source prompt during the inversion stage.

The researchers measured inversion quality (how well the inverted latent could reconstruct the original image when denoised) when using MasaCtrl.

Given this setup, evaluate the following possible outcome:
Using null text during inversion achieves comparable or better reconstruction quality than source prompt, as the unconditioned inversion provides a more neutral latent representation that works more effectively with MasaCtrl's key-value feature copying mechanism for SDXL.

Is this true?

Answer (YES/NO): NO